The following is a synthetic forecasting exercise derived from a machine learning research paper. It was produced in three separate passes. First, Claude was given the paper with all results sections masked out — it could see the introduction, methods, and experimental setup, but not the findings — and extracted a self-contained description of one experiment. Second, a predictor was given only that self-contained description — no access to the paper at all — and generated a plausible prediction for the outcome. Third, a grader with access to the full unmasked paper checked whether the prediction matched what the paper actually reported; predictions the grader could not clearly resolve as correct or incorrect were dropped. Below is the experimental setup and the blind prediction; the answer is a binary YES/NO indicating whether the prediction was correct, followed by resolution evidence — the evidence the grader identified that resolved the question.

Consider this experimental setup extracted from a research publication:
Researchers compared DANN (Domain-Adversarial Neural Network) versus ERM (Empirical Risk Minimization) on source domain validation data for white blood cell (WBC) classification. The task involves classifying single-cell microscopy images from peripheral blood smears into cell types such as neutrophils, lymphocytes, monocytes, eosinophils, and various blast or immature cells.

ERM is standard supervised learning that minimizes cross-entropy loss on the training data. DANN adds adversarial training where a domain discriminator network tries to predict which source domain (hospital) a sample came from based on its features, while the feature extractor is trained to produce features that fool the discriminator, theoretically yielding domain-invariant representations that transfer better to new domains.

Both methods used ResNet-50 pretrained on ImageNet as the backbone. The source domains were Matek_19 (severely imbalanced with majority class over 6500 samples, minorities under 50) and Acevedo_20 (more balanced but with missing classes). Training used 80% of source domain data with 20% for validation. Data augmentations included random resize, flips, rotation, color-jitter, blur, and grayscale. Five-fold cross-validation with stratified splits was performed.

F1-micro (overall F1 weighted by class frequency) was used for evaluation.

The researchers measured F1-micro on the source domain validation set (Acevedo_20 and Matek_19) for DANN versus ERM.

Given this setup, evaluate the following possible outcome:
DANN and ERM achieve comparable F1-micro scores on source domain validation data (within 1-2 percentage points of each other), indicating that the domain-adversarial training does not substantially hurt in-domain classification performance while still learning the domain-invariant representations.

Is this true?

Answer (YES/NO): NO